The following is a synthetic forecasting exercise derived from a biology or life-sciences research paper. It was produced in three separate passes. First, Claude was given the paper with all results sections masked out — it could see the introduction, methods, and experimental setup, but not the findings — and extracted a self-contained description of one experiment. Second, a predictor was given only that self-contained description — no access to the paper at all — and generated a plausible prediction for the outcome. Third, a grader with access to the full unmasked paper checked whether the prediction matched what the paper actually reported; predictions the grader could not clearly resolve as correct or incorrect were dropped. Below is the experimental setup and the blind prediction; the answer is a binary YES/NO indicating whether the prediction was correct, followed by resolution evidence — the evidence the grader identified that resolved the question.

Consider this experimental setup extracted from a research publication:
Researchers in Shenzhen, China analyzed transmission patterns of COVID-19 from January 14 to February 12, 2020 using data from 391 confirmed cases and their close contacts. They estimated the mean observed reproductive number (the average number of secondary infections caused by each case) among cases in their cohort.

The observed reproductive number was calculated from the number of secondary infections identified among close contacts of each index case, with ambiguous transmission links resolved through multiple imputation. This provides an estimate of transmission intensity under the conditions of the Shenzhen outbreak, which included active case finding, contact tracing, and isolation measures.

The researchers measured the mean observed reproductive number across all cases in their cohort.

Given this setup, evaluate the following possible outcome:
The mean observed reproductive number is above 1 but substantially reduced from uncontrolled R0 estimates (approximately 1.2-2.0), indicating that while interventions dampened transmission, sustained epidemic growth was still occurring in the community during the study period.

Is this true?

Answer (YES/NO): NO